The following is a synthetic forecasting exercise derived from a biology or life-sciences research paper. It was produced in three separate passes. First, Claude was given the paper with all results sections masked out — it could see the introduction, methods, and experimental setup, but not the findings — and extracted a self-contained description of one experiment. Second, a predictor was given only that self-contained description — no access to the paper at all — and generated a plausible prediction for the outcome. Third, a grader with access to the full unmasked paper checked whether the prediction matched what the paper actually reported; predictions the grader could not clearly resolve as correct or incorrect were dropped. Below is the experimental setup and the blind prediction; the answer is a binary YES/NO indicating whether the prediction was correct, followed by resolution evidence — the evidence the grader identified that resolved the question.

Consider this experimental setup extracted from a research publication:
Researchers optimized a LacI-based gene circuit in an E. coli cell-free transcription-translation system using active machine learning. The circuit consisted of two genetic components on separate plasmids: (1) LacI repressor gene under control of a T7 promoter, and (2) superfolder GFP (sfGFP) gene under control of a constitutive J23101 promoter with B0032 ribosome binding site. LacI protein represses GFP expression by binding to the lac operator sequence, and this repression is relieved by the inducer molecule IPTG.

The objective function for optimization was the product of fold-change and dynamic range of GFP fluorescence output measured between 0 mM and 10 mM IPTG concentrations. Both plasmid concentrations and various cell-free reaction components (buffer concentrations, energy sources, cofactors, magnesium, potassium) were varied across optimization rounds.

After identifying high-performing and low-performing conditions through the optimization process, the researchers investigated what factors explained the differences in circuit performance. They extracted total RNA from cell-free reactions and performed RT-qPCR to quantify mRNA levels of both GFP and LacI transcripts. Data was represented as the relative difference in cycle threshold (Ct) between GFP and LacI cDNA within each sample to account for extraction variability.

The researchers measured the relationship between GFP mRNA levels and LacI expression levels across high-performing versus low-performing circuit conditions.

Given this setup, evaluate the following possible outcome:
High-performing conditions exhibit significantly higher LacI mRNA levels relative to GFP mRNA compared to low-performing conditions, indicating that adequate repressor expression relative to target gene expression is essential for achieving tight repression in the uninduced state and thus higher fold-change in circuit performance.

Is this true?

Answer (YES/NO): NO